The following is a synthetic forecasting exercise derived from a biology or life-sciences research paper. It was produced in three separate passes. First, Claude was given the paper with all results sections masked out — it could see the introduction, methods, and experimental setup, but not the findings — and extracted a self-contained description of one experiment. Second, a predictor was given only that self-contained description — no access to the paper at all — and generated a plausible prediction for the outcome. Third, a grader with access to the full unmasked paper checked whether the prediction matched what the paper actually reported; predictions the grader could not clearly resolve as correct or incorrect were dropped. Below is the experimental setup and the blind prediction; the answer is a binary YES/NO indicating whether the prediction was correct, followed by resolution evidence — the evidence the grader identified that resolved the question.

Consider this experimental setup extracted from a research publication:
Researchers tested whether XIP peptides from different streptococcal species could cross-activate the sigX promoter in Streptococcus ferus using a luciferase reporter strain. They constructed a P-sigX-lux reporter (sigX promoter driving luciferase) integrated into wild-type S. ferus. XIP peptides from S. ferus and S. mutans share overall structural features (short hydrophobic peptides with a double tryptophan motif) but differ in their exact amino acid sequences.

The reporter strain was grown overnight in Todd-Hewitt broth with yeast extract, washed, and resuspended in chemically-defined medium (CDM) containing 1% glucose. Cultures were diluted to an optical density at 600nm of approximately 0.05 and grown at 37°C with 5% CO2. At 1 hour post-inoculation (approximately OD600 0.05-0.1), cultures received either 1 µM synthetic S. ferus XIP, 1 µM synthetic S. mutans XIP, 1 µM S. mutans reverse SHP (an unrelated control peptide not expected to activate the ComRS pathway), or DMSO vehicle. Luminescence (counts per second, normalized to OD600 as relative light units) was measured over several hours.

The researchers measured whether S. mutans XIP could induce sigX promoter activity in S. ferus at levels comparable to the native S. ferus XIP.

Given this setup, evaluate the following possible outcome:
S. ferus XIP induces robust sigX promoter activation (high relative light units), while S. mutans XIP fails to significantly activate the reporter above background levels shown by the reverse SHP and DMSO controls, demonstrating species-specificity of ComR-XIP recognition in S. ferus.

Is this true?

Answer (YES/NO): NO